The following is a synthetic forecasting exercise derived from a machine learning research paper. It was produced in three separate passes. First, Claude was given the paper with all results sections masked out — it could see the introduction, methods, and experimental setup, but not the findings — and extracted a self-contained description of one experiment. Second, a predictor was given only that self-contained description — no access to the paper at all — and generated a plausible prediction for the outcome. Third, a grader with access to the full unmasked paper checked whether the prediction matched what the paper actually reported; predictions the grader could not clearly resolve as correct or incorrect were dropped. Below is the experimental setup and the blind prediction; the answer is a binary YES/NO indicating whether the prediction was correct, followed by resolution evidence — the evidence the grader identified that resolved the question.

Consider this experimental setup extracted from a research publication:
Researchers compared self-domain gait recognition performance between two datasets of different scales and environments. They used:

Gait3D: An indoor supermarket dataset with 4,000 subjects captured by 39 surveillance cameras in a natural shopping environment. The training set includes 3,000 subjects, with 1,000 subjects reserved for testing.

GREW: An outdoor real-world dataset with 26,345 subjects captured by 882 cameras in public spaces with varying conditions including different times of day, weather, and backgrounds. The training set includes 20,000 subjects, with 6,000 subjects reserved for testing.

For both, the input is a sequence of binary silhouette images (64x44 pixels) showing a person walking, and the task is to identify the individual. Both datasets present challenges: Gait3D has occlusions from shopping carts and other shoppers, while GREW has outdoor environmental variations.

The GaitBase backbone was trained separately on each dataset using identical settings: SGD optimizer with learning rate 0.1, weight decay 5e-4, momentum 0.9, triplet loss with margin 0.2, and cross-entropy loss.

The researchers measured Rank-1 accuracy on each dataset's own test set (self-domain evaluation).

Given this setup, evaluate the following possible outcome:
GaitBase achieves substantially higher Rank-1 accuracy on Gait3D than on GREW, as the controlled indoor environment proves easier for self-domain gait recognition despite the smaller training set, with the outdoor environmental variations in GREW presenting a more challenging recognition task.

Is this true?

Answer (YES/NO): YES